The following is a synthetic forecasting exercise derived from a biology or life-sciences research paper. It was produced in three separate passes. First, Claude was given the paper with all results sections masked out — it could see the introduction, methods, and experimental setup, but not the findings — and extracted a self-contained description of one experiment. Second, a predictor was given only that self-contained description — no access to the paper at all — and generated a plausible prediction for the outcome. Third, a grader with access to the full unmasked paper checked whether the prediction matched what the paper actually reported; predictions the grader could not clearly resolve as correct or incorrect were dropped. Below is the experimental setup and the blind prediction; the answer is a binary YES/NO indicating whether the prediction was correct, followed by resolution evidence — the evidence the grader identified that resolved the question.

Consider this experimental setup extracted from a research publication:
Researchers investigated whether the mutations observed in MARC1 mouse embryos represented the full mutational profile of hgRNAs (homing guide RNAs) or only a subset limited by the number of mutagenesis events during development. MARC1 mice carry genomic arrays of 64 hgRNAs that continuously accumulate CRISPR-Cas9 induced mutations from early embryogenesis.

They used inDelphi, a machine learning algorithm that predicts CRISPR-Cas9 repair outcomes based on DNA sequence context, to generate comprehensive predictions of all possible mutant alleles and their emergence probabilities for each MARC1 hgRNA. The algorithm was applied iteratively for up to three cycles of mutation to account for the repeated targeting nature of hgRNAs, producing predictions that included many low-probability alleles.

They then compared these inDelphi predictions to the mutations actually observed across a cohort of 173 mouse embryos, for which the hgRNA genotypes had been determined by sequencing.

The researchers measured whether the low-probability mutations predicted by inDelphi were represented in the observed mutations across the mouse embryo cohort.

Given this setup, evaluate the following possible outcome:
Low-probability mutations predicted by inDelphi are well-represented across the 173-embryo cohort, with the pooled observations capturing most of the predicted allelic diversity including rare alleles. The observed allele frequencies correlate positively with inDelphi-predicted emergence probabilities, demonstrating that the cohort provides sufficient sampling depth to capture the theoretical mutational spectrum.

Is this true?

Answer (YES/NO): NO